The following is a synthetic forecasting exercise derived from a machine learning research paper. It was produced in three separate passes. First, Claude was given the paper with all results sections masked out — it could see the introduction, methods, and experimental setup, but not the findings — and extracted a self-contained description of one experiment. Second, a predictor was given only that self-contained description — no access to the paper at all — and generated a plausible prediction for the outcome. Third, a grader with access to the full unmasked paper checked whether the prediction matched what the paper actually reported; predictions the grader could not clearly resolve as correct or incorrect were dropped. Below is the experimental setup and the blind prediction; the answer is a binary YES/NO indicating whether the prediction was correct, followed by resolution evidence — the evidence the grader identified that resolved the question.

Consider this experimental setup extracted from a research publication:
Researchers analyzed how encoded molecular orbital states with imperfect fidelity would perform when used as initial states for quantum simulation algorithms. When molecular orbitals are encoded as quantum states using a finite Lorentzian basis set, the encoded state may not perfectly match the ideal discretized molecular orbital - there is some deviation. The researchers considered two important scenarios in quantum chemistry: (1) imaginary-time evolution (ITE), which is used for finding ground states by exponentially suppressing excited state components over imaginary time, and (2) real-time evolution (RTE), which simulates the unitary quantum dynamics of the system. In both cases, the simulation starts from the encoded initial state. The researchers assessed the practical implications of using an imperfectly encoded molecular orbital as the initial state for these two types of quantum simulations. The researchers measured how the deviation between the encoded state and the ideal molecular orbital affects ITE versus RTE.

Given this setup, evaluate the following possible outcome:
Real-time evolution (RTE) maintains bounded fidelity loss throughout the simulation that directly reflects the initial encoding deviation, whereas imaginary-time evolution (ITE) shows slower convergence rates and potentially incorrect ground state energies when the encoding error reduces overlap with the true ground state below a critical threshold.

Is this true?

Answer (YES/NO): NO